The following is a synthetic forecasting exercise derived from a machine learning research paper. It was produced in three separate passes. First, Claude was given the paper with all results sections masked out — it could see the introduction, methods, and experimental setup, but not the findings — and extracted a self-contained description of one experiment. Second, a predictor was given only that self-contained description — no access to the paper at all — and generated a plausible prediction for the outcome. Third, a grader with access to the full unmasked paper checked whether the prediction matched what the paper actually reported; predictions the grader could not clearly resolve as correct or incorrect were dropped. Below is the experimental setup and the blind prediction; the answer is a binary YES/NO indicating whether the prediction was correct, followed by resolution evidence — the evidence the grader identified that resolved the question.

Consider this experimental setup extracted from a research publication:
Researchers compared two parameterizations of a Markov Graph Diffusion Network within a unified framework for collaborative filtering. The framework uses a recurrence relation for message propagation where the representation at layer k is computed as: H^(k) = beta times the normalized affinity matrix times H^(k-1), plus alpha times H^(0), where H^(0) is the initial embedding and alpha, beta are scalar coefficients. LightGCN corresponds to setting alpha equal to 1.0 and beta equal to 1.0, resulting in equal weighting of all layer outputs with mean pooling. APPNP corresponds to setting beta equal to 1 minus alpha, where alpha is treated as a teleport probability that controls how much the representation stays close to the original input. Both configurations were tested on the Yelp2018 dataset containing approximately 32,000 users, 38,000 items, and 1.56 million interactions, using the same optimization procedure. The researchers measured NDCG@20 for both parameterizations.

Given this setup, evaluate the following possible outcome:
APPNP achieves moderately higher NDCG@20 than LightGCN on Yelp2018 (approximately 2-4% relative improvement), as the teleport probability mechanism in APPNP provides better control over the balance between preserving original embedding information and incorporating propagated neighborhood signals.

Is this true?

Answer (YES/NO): NO